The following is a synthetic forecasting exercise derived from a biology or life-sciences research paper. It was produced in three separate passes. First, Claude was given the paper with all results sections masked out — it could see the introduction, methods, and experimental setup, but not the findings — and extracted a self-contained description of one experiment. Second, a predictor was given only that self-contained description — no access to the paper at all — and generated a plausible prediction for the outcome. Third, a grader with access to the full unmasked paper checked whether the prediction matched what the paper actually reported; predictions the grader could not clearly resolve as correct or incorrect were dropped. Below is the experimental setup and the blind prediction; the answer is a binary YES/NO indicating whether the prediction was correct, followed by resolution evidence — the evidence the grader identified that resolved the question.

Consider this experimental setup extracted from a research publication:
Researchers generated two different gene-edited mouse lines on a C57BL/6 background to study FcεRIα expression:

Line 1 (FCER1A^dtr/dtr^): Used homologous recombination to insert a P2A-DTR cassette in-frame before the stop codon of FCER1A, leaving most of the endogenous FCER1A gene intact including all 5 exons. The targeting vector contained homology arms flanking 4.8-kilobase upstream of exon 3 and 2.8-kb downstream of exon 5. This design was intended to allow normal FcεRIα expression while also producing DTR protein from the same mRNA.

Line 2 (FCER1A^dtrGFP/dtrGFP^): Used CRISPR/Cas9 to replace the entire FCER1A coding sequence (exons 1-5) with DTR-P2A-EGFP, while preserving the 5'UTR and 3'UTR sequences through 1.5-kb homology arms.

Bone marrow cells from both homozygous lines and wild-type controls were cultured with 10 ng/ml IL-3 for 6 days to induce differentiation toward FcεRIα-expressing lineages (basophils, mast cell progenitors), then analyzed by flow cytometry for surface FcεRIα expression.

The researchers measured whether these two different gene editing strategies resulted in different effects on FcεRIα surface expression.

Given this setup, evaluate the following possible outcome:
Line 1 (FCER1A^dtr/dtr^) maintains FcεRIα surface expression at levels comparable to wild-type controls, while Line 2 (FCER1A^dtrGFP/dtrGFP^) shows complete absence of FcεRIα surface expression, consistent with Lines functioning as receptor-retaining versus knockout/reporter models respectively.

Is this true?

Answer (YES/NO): NO